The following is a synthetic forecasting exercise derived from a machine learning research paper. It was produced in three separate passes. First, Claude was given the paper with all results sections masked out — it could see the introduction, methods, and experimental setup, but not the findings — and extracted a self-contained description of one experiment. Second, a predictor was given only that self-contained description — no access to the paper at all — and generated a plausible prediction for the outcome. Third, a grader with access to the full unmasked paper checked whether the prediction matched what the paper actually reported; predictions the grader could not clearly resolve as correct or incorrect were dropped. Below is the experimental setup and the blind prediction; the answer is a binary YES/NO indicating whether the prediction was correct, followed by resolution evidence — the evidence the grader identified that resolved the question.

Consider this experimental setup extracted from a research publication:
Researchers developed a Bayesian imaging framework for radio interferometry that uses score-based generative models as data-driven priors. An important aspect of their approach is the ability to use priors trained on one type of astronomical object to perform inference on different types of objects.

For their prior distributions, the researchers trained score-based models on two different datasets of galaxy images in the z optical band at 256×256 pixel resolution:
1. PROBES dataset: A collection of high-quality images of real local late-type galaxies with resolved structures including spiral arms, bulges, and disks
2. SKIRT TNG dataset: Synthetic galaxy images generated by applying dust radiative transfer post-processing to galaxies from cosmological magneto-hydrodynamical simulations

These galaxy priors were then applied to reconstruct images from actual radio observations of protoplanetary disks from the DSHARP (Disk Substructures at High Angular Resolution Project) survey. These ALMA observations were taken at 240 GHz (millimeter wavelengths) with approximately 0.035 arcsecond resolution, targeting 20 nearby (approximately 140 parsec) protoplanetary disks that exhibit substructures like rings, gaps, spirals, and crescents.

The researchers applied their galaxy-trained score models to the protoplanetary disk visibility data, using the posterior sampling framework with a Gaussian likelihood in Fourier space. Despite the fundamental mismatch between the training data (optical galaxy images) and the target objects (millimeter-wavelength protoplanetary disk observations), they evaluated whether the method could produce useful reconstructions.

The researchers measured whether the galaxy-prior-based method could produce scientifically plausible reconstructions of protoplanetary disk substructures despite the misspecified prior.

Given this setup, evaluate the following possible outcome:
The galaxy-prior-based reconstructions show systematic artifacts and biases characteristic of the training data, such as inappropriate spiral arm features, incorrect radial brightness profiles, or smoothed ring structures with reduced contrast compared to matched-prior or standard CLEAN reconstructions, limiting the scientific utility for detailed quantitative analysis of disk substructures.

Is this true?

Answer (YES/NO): NO